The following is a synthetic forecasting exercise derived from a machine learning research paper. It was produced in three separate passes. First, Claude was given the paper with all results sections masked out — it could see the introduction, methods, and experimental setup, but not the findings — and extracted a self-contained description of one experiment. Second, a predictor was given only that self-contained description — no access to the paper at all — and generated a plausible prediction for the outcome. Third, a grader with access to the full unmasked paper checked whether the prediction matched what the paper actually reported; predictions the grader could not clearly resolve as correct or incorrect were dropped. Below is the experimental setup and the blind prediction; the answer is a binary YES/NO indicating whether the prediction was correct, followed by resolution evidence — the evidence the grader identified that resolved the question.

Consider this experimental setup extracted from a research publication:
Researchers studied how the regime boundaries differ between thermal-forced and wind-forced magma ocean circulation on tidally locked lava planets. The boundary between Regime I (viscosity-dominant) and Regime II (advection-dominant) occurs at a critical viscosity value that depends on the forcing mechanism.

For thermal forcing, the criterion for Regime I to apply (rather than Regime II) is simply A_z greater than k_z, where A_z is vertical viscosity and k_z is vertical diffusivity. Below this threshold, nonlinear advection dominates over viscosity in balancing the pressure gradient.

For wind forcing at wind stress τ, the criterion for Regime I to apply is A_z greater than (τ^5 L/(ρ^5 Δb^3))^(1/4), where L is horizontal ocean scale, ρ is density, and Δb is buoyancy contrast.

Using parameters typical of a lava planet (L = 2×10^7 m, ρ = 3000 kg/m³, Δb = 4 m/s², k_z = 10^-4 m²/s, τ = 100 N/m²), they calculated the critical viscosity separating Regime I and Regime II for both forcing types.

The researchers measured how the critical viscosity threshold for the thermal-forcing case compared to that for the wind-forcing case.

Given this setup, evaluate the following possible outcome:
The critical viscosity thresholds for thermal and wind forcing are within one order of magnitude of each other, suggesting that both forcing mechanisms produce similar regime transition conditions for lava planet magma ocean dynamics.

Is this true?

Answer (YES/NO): NO